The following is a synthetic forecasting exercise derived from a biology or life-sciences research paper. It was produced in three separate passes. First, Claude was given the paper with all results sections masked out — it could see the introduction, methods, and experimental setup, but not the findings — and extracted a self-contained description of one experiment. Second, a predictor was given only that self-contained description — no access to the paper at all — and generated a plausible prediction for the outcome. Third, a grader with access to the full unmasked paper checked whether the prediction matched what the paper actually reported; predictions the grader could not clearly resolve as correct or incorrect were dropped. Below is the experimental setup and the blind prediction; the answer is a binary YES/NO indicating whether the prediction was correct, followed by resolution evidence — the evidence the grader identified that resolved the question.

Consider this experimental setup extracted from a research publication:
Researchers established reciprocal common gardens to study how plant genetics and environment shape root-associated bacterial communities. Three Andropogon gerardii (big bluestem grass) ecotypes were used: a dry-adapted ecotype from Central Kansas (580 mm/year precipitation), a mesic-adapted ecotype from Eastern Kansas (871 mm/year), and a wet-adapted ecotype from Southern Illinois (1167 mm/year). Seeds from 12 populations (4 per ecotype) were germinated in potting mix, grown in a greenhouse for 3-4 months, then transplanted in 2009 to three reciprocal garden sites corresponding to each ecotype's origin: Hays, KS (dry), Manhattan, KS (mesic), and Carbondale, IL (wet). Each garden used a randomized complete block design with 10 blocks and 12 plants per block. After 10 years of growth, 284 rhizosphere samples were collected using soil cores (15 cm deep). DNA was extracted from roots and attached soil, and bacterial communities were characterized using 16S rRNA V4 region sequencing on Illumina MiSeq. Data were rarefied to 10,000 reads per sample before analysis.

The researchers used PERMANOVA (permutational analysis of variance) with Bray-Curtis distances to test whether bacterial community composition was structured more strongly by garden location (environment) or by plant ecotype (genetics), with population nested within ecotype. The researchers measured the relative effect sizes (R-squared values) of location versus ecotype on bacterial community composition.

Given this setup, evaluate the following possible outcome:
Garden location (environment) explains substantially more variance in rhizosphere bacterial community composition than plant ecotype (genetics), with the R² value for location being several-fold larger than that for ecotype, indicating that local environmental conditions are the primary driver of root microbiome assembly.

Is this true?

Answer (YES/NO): YES